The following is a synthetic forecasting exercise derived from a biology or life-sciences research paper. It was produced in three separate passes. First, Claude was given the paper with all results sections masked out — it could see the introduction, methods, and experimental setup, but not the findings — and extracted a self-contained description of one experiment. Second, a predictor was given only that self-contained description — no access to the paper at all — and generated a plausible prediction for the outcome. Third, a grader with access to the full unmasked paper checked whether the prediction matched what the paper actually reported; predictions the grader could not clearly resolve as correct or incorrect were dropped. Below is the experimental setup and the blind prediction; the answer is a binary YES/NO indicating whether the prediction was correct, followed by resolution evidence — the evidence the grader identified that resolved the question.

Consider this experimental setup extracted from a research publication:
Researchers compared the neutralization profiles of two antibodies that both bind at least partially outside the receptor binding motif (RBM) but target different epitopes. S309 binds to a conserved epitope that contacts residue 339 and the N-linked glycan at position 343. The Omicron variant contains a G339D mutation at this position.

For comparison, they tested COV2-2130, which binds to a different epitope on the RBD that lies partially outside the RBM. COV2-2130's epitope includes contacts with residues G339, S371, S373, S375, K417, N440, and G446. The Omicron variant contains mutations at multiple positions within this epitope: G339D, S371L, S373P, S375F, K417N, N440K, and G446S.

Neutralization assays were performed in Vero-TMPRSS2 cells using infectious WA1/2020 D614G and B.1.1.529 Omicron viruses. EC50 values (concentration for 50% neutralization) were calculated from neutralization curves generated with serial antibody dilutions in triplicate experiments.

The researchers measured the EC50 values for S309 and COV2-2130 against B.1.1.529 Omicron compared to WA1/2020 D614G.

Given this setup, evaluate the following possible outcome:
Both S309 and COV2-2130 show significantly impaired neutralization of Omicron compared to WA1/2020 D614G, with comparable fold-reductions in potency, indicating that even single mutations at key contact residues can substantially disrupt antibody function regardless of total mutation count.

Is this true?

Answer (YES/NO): NO